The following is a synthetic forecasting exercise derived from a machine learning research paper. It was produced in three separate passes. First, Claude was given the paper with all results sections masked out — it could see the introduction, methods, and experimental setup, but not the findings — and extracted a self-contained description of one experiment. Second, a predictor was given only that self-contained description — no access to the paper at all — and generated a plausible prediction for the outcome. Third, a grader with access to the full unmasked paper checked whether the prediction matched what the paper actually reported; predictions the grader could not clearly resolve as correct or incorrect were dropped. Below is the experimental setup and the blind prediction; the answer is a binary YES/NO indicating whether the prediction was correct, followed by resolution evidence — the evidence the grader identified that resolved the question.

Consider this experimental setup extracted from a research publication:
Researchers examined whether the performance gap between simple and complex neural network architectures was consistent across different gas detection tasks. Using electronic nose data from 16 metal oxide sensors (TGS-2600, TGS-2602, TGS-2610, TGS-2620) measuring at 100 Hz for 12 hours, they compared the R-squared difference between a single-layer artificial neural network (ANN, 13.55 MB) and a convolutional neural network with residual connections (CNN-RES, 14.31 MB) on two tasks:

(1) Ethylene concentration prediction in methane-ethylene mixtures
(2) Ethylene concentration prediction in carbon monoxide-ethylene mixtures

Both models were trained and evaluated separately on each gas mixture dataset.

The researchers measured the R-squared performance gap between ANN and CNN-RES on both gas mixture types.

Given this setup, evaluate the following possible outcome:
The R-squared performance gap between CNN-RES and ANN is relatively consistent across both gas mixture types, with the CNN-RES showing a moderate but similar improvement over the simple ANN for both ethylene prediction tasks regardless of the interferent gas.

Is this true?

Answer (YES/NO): NO